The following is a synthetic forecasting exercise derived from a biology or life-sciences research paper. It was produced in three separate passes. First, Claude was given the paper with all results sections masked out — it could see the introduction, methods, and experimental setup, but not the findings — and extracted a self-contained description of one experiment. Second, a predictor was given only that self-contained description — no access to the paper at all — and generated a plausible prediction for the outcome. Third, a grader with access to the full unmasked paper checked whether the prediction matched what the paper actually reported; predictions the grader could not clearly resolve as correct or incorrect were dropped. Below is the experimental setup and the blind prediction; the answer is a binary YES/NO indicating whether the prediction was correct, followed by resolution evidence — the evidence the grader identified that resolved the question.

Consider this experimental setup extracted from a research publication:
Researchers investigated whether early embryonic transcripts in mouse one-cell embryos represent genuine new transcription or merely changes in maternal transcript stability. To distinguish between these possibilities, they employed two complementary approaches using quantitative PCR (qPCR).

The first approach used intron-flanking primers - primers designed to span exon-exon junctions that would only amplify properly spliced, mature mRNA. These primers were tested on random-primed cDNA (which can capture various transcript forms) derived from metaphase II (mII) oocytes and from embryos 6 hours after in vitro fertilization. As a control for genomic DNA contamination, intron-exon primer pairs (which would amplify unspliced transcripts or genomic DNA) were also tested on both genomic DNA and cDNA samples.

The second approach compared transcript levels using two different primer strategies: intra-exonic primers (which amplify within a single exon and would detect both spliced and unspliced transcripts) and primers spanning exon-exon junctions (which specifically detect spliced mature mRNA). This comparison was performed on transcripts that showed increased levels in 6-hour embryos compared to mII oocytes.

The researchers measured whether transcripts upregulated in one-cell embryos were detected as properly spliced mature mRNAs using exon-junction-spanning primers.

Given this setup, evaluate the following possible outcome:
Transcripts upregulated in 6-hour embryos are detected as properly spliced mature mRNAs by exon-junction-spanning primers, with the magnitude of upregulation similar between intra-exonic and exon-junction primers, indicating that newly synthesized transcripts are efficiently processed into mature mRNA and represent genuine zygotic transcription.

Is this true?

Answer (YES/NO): YES